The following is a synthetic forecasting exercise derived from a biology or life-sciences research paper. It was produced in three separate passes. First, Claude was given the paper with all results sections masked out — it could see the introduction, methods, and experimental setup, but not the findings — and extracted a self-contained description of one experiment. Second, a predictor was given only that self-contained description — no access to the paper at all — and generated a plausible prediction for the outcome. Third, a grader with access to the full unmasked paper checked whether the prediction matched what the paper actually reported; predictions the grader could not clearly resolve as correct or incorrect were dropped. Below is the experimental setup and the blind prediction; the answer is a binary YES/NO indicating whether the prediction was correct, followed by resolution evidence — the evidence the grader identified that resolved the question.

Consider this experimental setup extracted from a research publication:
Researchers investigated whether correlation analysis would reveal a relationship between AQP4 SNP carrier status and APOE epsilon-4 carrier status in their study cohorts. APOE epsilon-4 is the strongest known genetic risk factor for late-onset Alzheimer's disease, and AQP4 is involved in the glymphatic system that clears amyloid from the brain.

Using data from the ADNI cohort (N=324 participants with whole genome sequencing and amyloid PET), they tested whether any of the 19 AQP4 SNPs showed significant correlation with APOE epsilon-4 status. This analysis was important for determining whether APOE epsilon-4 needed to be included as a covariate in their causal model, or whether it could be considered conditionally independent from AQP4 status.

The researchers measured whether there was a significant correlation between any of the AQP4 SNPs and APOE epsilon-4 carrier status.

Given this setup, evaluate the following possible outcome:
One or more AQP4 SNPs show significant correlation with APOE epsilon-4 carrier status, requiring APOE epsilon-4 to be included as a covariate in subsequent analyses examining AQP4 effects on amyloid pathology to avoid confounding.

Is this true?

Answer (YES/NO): NO